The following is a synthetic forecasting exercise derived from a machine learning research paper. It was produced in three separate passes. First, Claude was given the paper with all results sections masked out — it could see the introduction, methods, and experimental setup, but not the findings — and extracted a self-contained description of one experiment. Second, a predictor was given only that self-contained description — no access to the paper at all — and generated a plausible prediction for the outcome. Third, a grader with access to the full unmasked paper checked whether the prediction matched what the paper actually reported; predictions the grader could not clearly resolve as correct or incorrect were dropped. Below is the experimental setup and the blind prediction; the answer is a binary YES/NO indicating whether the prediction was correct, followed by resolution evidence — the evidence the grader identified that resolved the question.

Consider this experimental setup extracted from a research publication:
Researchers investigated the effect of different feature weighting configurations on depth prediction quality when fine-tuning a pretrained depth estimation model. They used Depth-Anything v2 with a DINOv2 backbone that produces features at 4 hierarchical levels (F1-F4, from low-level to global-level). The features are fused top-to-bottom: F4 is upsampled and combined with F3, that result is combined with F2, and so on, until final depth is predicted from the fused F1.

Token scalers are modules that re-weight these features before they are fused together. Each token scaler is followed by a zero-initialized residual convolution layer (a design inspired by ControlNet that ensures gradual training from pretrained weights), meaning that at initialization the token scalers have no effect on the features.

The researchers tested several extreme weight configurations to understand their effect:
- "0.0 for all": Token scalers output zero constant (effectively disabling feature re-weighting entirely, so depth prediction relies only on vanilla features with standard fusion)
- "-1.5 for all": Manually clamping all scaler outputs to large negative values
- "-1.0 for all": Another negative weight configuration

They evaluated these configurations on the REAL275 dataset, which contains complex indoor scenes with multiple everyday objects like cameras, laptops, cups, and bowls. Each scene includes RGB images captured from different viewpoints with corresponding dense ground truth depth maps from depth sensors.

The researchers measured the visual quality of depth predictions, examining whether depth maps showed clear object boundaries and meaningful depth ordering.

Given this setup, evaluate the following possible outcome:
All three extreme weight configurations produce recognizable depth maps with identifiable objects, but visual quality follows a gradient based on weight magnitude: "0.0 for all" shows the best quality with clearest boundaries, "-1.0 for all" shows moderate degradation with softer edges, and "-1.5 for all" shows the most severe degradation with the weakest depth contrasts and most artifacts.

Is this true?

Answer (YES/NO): NO